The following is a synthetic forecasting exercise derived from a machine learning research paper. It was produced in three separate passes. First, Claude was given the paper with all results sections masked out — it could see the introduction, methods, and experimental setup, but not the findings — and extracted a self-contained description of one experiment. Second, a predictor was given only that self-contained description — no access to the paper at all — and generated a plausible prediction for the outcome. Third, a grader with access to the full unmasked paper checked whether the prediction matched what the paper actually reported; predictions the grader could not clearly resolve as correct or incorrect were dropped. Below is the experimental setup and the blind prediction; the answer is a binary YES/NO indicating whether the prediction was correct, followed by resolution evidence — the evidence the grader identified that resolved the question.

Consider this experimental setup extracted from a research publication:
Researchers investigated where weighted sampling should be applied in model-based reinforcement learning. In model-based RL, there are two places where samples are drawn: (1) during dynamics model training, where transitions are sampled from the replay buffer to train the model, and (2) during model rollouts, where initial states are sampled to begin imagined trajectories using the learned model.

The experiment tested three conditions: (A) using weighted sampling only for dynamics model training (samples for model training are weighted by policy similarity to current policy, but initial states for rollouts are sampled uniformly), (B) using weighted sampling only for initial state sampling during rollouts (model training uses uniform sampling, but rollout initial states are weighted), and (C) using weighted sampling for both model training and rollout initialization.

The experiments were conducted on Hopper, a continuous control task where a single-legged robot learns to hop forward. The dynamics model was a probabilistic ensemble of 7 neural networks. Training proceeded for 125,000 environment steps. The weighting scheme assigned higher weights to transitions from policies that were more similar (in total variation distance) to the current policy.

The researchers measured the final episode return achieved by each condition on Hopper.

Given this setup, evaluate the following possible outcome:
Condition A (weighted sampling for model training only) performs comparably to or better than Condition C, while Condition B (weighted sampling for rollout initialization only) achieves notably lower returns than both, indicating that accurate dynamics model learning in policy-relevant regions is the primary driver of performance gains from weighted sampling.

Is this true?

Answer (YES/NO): NO